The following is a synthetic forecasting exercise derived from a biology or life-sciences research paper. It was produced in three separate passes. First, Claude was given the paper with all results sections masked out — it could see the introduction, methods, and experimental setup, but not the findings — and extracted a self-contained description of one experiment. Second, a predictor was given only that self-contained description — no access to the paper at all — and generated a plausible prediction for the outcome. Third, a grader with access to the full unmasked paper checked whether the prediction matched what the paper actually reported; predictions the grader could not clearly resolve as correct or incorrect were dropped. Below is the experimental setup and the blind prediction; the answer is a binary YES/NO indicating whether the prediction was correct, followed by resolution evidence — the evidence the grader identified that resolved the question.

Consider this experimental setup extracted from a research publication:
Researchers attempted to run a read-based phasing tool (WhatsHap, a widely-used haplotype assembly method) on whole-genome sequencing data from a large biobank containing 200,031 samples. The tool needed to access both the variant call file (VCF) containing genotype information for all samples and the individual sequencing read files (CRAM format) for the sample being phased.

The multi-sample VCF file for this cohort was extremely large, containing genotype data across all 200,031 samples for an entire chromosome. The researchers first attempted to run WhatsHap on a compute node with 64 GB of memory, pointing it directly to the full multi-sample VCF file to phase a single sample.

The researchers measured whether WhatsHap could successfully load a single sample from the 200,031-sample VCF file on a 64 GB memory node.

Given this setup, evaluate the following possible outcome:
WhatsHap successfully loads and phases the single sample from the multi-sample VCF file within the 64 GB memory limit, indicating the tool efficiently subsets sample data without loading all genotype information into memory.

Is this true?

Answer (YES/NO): NO